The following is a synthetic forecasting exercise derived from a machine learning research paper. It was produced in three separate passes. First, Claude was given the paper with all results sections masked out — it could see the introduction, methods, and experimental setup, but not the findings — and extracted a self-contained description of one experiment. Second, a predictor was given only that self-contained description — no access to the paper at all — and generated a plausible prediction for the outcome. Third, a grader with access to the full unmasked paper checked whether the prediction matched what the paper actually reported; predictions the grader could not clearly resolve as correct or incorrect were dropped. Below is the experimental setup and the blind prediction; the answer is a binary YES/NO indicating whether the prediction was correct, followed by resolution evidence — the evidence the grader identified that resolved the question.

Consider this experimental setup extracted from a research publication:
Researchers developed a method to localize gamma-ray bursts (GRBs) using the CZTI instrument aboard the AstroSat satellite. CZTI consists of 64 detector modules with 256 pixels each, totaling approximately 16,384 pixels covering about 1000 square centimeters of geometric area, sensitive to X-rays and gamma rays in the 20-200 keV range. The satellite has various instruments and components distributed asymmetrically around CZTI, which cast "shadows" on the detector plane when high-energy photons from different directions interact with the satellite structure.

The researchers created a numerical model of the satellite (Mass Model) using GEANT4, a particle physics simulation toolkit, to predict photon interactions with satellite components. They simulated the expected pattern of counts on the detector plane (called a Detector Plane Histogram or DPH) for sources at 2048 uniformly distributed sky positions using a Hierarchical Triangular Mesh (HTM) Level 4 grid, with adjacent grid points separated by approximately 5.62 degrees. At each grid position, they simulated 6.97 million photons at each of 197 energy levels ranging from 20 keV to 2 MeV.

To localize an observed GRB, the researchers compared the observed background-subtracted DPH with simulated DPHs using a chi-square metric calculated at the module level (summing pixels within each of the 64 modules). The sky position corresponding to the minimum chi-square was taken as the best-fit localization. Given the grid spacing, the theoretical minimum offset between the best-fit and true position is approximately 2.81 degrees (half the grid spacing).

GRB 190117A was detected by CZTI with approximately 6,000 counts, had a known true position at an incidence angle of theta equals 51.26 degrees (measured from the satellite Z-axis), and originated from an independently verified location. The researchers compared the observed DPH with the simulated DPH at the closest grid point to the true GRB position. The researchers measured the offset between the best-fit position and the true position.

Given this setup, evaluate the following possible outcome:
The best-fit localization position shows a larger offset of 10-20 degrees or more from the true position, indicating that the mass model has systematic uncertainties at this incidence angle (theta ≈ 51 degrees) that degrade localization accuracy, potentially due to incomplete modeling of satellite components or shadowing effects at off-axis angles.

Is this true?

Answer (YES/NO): NO